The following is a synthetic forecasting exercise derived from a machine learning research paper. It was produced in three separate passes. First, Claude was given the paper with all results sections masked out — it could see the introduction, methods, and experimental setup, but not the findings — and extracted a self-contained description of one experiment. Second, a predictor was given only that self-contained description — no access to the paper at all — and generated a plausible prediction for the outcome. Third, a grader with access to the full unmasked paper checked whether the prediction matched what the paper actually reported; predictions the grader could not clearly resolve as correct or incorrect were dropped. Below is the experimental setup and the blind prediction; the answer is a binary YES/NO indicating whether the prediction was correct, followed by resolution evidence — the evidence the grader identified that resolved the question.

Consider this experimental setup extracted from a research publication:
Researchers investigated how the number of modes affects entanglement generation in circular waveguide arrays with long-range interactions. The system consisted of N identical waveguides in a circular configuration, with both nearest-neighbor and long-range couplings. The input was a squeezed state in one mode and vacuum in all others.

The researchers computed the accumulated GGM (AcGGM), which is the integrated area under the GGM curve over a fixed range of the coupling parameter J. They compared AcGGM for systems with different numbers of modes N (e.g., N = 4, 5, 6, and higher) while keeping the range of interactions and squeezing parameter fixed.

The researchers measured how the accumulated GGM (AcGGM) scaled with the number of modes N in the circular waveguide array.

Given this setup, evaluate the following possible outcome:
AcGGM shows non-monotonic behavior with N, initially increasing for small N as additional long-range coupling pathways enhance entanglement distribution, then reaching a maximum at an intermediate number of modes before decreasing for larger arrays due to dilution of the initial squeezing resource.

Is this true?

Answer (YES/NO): NO